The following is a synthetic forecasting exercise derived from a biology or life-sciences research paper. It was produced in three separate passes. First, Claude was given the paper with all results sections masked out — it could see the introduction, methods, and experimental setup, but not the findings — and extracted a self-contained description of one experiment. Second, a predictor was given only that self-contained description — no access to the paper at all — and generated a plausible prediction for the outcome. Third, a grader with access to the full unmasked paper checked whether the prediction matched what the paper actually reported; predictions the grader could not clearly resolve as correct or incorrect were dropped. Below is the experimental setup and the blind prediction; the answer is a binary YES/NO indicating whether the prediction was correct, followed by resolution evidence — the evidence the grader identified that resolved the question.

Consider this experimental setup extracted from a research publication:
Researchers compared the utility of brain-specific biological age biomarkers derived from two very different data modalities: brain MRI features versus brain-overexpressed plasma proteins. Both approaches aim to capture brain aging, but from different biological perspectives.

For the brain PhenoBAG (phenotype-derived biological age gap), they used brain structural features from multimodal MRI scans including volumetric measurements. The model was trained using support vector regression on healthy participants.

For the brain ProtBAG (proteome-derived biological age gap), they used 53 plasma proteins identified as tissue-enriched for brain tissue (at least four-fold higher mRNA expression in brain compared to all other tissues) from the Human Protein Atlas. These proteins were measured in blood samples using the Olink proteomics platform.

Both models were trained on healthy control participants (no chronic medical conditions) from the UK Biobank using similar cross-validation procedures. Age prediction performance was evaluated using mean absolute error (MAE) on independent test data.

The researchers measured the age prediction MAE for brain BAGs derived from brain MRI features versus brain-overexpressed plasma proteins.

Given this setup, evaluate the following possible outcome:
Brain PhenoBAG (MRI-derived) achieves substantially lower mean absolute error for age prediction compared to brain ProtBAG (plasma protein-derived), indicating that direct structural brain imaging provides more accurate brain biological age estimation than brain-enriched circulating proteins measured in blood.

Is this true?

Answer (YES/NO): NO